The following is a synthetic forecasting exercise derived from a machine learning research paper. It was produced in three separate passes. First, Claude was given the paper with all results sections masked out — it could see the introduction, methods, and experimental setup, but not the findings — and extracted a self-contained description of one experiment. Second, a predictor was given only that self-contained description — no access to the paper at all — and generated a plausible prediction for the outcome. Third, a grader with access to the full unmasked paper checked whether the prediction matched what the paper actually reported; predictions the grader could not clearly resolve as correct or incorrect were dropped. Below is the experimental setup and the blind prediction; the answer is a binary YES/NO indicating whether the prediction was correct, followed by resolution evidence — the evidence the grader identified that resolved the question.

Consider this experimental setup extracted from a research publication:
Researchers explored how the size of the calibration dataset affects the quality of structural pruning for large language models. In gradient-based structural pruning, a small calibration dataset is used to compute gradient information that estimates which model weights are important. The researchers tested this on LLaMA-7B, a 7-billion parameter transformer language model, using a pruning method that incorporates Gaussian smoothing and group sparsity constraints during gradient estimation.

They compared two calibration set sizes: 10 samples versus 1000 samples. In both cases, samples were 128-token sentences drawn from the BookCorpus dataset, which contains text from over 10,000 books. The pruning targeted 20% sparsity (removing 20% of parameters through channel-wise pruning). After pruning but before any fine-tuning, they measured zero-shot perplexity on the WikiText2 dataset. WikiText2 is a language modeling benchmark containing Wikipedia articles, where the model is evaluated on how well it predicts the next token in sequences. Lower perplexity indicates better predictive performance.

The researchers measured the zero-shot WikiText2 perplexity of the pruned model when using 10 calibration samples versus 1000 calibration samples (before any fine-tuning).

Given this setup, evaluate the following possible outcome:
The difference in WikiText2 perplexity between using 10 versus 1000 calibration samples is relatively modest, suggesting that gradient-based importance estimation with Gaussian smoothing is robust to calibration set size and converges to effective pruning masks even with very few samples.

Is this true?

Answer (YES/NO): NO